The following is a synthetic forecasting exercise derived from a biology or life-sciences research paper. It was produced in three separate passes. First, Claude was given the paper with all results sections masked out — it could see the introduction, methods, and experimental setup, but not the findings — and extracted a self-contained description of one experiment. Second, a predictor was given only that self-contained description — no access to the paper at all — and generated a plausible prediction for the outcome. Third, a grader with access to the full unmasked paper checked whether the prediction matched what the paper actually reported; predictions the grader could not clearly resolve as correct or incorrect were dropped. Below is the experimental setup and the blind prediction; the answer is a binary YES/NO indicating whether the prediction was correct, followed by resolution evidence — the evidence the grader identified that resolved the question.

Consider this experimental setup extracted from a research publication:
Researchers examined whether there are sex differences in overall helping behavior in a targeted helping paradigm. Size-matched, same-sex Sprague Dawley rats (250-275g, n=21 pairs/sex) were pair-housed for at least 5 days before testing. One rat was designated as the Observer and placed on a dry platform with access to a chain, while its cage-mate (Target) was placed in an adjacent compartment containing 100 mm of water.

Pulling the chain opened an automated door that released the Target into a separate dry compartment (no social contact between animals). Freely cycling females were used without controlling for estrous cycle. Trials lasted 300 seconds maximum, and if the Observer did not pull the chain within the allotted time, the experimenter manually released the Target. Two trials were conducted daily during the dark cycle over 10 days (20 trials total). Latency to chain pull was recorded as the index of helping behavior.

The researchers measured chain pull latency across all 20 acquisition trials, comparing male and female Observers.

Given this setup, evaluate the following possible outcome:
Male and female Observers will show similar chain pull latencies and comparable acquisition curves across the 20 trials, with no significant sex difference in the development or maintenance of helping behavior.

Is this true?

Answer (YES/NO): NO